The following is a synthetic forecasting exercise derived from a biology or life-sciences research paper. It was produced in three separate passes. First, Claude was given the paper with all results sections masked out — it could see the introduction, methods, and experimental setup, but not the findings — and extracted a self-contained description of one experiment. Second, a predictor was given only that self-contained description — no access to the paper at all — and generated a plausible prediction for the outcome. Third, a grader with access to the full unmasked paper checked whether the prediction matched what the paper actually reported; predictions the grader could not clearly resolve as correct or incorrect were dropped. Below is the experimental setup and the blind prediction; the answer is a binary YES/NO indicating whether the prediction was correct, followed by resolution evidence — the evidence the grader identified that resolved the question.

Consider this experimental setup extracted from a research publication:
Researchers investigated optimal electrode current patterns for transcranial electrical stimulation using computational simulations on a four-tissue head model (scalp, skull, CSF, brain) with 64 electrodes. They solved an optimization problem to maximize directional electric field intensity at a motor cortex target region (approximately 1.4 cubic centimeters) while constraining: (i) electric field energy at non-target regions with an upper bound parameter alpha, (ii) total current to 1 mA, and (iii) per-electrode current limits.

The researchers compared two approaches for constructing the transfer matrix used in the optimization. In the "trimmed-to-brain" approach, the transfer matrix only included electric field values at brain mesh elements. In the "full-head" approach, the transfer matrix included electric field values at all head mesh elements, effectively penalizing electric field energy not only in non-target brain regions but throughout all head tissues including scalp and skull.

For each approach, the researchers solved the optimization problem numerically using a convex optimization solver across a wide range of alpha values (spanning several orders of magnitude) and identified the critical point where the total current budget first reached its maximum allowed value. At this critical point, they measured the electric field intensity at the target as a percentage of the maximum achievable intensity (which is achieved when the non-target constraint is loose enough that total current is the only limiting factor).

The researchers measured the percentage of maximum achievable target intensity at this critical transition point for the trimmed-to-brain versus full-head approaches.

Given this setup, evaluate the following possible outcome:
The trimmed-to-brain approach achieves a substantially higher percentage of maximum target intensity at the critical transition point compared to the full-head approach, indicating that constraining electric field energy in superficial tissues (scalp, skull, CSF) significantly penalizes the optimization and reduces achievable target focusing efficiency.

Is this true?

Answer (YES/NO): NO